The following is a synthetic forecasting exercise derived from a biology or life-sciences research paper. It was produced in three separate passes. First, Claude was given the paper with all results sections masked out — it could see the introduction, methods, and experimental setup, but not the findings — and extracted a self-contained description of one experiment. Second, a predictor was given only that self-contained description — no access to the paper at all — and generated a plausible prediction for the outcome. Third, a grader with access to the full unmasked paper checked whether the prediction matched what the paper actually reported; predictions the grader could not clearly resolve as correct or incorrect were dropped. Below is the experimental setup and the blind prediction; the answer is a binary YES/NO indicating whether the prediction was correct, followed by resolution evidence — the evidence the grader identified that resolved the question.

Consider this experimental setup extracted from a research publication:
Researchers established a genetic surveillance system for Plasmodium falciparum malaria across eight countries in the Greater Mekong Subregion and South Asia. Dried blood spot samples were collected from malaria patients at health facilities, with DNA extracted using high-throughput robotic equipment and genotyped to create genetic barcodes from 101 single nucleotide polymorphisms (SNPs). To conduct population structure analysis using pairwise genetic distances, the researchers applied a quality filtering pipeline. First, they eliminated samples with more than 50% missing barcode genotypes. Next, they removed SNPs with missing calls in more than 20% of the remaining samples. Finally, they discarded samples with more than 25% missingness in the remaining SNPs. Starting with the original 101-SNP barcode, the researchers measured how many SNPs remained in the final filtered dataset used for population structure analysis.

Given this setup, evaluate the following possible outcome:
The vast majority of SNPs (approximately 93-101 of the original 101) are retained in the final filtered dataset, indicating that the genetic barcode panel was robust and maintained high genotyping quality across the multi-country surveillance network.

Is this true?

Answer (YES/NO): NO